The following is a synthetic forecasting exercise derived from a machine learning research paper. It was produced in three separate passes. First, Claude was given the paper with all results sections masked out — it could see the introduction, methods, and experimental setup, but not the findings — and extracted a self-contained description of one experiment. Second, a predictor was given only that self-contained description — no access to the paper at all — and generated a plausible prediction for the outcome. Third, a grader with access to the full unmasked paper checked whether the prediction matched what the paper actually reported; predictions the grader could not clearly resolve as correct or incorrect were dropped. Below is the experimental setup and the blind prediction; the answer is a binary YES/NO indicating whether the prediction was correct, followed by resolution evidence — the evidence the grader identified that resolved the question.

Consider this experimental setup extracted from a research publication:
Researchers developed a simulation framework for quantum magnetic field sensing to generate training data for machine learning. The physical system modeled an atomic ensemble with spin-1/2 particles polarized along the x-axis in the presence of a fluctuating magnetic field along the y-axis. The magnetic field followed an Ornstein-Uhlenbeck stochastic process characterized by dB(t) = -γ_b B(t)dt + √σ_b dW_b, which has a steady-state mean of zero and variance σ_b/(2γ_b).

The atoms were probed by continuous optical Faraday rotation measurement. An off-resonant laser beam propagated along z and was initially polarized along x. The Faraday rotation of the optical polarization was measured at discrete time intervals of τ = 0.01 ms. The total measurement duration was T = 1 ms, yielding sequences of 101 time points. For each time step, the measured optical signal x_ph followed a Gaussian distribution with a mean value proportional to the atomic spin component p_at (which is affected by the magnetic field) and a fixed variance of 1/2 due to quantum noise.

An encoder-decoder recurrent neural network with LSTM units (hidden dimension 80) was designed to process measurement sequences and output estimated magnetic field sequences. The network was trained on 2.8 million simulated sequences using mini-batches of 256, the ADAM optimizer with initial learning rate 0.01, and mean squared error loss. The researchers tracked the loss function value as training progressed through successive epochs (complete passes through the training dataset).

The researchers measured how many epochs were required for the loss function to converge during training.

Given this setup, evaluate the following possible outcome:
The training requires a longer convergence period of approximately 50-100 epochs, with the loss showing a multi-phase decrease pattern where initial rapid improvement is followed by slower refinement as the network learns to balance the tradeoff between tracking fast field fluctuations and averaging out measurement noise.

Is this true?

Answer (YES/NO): NO